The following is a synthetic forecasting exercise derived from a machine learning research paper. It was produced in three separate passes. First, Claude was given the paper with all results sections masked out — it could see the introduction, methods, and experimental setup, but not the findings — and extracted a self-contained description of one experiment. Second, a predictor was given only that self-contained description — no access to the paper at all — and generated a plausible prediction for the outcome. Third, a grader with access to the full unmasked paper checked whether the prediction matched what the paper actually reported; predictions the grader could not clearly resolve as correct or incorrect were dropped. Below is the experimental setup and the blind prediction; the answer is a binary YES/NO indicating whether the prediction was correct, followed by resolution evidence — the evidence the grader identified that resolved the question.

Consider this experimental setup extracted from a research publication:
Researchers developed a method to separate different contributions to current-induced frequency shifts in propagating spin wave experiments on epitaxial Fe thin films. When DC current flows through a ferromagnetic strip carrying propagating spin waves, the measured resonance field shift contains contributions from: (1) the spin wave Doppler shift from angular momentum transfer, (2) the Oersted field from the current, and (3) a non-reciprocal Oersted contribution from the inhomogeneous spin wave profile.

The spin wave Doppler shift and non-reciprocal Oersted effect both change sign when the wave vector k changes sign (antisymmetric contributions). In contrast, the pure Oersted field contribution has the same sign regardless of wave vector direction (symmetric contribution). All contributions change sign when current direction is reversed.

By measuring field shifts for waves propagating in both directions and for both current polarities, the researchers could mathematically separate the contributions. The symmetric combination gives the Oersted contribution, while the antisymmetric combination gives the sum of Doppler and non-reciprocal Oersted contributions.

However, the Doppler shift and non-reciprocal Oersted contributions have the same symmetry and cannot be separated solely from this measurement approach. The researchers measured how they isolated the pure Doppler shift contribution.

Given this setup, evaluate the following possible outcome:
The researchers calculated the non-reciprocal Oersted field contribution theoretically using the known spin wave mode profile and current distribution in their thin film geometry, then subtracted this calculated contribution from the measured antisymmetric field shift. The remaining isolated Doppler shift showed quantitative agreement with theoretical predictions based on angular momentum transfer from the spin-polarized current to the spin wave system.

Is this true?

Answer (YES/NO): NO